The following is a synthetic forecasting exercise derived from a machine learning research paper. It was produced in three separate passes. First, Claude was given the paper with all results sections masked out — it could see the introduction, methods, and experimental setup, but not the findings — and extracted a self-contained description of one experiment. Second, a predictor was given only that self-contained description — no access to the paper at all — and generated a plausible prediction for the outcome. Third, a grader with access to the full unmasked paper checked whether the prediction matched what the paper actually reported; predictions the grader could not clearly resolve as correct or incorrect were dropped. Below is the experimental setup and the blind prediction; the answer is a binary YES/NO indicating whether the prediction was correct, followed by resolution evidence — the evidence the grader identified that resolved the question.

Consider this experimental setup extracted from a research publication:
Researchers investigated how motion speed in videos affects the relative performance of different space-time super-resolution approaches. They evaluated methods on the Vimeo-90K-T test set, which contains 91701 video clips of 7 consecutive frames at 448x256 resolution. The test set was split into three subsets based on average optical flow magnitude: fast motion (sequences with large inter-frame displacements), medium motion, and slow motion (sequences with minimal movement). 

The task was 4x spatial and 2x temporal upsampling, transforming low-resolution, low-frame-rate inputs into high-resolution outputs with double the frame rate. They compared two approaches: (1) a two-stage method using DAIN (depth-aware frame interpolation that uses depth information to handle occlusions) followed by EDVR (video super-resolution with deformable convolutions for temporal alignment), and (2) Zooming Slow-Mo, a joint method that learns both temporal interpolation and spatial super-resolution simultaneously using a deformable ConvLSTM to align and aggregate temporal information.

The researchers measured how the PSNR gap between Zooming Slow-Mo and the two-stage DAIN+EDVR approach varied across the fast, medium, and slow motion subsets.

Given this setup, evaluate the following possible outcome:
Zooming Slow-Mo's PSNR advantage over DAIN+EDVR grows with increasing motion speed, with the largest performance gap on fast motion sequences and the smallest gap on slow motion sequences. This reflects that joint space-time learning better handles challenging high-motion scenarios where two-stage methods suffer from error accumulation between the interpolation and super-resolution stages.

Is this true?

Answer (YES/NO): YES